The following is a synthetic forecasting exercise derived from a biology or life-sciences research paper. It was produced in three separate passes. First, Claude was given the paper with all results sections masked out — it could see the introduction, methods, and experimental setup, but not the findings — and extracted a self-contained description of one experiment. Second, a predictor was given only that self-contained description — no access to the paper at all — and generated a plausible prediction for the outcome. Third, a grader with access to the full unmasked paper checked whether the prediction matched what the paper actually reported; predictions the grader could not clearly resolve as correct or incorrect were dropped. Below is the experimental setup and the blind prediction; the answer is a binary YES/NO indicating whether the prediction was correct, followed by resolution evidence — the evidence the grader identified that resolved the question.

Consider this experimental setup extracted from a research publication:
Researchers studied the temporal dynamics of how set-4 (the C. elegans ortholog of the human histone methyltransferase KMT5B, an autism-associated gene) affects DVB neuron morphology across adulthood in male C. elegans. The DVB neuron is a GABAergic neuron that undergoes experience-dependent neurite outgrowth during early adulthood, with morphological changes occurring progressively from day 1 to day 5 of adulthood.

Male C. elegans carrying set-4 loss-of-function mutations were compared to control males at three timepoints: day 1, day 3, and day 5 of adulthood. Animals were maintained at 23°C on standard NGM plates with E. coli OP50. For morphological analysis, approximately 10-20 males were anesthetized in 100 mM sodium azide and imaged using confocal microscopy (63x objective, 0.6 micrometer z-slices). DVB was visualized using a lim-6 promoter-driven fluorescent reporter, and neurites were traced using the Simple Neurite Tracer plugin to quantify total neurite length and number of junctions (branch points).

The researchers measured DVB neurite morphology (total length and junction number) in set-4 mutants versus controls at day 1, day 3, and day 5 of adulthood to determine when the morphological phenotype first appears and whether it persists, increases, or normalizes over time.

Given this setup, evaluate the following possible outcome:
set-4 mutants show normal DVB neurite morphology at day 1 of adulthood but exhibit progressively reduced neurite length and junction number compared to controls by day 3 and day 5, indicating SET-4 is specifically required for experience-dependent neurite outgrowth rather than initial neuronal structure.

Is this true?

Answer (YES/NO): NO